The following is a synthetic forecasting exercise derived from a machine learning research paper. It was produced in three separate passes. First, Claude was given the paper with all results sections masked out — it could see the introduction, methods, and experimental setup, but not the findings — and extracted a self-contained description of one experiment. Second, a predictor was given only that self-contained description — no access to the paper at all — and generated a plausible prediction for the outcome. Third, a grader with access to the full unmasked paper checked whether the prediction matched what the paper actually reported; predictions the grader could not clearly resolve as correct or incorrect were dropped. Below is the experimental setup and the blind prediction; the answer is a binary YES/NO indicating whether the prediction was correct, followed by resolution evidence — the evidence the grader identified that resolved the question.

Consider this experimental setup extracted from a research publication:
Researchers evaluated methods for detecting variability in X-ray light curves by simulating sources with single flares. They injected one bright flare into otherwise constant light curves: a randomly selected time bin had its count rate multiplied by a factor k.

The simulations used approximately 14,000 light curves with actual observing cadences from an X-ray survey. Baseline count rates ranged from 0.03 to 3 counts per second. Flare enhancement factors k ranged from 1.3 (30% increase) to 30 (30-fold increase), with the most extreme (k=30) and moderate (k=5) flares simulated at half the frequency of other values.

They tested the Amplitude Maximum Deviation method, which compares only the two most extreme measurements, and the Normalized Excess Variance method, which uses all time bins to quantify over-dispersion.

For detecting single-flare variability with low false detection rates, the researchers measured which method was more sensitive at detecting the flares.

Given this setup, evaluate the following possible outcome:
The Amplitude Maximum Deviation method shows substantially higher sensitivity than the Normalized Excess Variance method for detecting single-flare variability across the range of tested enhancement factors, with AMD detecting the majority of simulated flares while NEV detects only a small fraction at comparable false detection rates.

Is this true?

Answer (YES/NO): NO